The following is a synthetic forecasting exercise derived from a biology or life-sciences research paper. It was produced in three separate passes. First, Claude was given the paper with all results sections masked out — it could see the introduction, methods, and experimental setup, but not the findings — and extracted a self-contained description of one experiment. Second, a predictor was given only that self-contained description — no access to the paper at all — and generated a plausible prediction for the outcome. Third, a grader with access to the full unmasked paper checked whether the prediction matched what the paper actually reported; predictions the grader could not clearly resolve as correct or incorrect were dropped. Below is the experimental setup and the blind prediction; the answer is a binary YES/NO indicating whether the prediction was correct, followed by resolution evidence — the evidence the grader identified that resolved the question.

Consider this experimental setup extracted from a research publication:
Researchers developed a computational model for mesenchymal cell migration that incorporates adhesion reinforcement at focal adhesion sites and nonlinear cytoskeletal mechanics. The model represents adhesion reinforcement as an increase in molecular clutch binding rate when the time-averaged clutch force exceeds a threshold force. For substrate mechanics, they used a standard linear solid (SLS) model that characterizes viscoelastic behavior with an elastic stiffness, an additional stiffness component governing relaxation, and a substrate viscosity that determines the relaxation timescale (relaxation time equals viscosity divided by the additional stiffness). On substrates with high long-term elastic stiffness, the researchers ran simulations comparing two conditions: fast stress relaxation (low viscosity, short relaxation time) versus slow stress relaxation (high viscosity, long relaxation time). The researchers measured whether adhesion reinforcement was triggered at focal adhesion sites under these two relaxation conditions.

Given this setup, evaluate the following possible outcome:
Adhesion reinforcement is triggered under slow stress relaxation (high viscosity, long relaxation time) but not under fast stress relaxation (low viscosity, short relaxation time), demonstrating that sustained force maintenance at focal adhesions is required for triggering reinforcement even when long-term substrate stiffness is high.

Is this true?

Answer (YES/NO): NO